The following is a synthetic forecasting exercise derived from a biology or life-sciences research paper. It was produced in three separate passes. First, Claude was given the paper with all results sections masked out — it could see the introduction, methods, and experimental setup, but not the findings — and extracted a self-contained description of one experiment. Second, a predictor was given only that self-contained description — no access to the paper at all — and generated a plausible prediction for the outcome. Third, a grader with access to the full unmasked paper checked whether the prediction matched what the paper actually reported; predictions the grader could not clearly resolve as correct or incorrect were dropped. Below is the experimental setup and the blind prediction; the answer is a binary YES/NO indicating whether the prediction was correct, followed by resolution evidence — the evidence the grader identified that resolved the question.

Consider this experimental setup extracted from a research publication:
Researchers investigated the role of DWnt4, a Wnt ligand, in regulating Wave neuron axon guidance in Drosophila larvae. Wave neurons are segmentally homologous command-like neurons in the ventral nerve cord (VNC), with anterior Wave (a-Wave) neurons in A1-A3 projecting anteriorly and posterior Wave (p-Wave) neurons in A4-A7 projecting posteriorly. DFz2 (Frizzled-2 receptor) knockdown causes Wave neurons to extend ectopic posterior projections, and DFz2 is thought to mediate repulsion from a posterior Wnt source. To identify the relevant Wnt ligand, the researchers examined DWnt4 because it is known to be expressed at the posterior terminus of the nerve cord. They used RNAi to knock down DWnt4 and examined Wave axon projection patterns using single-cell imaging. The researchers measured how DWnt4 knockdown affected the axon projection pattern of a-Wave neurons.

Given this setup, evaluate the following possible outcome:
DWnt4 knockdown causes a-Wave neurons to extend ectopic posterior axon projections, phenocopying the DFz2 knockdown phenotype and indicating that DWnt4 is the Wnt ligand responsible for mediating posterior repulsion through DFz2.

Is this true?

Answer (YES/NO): YES